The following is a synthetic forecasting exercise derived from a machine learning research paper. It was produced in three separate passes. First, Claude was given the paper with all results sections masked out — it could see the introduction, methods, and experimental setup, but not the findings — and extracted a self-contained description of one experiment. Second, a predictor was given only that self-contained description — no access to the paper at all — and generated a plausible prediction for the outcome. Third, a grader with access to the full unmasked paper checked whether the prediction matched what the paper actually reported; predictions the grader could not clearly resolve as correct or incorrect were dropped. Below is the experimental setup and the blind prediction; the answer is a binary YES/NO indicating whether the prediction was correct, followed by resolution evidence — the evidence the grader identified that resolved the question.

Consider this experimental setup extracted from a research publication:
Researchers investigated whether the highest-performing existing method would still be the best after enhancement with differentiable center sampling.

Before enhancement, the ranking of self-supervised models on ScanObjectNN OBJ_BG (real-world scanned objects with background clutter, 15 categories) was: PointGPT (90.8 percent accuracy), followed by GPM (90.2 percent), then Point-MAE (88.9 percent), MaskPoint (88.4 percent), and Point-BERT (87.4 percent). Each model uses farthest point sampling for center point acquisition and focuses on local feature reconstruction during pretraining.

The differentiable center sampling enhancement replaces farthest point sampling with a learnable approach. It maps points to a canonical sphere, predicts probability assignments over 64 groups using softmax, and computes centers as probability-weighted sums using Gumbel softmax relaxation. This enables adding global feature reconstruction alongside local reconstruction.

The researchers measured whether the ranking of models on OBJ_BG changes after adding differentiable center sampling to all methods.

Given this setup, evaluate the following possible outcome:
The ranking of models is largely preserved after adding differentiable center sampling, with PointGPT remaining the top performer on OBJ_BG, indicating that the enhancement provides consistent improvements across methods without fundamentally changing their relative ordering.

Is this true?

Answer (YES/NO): YES